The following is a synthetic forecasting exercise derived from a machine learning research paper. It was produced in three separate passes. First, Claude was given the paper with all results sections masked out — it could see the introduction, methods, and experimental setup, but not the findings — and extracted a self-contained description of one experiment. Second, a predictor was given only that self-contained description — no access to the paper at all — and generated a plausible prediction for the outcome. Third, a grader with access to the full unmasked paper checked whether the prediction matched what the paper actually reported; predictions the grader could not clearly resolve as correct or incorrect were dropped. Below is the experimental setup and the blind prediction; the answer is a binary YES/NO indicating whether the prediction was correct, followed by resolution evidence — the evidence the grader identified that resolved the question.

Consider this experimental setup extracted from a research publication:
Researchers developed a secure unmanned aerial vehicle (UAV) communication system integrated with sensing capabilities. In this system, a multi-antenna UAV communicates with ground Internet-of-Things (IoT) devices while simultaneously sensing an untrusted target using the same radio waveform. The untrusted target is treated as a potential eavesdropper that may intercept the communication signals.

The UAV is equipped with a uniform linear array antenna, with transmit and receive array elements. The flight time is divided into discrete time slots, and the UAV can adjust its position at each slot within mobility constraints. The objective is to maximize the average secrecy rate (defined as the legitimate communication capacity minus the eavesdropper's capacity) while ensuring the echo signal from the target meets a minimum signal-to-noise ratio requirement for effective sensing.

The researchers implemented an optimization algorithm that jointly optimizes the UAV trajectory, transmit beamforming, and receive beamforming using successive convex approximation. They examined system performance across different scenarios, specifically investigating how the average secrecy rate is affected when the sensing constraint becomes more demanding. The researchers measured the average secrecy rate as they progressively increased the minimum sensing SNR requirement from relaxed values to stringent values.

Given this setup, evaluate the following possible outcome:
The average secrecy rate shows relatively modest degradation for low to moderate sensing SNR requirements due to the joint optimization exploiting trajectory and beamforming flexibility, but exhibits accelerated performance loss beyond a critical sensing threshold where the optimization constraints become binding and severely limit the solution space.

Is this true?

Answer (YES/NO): NO